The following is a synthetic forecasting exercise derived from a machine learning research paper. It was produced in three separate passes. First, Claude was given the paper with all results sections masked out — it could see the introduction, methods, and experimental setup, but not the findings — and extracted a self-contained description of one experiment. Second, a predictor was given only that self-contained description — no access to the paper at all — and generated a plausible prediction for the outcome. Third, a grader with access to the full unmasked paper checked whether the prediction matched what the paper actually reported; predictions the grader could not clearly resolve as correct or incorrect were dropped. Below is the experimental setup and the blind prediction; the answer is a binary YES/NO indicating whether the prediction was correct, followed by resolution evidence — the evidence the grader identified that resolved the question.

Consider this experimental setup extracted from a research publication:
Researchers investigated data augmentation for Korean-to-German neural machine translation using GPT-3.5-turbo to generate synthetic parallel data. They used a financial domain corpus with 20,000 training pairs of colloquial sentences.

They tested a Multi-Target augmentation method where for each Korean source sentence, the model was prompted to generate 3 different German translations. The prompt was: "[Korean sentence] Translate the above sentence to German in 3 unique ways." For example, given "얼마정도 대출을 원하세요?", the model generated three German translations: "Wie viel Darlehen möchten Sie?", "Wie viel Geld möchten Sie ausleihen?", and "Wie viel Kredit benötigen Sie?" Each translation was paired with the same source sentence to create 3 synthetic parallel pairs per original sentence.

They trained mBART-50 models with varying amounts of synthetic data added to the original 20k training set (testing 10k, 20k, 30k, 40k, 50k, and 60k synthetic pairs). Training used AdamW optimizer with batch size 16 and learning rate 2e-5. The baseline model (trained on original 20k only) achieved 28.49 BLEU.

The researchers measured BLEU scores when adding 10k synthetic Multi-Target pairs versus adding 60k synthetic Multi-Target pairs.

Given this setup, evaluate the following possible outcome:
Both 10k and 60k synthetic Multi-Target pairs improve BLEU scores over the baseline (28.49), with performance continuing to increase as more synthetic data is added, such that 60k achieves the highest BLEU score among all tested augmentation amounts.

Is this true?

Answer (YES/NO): NO